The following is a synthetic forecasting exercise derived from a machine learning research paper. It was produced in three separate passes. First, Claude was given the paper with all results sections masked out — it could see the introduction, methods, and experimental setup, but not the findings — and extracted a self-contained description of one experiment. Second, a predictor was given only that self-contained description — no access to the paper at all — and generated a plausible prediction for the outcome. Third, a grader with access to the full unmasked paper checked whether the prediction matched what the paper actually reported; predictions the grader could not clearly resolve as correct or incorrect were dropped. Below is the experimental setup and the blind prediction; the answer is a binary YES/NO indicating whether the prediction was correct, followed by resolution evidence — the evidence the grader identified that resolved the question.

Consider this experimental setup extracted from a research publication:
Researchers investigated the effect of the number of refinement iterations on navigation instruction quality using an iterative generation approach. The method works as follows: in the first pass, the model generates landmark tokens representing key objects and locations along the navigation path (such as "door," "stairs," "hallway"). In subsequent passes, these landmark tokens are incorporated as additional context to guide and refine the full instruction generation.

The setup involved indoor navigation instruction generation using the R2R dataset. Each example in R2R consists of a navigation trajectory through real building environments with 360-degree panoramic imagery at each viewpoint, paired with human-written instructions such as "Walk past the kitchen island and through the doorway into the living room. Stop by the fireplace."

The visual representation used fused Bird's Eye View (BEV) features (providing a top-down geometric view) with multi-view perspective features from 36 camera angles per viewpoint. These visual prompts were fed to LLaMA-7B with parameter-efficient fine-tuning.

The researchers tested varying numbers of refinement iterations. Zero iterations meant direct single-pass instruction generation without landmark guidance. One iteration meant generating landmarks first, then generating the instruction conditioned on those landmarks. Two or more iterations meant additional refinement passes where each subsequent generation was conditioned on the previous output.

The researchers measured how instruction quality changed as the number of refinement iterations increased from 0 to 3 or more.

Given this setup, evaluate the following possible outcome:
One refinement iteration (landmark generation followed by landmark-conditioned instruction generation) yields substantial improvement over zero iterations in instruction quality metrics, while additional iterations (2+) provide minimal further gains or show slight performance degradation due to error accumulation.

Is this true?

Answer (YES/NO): YES